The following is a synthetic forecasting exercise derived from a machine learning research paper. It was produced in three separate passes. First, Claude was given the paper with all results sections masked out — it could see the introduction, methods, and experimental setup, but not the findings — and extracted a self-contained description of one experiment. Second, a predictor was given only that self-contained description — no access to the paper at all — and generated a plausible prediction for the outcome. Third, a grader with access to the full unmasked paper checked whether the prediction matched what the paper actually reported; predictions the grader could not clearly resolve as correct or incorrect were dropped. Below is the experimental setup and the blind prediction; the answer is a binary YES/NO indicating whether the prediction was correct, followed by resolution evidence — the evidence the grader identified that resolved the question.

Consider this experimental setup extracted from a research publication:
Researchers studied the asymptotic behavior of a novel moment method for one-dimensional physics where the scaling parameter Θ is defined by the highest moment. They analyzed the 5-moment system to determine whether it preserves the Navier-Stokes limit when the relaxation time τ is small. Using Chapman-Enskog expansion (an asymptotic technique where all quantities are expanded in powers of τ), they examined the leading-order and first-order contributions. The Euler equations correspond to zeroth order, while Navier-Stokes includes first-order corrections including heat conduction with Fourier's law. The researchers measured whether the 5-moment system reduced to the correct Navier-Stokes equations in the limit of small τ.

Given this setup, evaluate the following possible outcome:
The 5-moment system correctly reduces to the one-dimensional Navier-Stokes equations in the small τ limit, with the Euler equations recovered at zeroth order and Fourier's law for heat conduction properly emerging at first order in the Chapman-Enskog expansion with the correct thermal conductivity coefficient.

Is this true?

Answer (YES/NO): YES